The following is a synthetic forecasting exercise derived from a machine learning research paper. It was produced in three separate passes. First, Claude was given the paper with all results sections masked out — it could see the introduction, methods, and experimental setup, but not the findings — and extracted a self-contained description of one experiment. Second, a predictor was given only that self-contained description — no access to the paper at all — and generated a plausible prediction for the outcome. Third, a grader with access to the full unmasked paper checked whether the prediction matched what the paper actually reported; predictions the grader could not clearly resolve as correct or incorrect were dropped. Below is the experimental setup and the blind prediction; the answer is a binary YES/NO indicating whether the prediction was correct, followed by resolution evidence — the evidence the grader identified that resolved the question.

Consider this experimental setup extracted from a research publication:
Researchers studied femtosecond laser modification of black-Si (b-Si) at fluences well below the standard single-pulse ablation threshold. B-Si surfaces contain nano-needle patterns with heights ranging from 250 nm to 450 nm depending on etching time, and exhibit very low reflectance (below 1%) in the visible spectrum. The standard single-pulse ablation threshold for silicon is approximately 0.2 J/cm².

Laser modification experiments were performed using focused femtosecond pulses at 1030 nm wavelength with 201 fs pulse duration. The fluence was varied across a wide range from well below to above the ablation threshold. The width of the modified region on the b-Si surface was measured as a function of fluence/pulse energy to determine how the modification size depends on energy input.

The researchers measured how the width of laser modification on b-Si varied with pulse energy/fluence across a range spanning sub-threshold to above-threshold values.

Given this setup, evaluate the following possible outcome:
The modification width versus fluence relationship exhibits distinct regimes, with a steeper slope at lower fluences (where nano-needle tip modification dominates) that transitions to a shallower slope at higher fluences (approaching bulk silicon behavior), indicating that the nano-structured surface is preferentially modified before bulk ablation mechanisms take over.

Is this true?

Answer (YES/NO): NO